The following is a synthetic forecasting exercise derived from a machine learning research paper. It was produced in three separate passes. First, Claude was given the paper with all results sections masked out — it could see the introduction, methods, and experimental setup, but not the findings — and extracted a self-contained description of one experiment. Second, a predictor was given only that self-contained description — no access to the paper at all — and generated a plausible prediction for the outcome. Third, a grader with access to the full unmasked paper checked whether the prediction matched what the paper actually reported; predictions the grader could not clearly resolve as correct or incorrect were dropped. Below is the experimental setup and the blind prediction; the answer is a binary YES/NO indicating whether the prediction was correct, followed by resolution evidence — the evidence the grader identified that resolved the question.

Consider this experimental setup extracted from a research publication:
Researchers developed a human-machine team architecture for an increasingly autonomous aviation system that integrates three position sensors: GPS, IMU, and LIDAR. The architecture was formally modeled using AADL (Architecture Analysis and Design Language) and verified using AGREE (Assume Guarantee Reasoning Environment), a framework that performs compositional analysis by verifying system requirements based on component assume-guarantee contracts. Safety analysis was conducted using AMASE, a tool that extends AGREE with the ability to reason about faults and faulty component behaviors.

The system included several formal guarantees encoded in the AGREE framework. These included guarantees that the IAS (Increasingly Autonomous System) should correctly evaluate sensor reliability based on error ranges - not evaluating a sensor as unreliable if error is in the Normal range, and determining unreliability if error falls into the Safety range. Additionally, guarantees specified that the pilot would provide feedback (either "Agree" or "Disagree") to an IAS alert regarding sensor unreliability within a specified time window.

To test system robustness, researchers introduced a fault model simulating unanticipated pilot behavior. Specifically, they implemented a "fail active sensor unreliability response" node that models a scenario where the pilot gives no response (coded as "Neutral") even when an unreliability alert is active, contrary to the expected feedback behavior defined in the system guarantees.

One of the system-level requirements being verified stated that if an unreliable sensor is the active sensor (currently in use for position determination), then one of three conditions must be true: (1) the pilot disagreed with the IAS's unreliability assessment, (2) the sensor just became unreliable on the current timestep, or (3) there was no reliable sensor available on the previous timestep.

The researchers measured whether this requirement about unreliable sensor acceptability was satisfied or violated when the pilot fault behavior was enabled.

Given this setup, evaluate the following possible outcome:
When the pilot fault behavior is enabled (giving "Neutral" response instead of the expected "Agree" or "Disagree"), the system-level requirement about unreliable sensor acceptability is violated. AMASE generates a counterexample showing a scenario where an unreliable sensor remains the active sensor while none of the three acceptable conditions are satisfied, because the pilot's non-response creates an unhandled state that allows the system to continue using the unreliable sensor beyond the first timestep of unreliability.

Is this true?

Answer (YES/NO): YES